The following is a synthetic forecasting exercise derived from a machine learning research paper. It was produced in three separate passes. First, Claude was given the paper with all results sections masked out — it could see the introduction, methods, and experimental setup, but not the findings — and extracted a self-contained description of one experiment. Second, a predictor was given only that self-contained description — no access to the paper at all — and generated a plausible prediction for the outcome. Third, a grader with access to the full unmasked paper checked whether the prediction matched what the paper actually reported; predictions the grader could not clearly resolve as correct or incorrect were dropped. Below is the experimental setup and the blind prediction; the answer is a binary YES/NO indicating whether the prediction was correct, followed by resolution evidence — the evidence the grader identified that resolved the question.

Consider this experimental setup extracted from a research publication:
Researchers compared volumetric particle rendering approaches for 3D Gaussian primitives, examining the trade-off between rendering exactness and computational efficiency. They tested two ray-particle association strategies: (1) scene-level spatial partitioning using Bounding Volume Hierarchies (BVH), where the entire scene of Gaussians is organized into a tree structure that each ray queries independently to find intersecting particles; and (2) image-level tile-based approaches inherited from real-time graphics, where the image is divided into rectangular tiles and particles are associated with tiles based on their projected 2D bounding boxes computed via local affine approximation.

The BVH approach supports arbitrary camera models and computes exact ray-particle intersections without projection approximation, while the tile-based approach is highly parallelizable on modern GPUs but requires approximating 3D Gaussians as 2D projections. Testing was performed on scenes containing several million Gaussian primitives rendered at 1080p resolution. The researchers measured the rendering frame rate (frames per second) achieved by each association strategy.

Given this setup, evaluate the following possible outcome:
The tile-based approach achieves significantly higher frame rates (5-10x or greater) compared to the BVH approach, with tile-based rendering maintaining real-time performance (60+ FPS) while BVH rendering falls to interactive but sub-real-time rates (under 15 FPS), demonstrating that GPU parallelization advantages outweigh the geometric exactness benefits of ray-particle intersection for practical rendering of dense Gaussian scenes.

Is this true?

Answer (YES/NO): NO